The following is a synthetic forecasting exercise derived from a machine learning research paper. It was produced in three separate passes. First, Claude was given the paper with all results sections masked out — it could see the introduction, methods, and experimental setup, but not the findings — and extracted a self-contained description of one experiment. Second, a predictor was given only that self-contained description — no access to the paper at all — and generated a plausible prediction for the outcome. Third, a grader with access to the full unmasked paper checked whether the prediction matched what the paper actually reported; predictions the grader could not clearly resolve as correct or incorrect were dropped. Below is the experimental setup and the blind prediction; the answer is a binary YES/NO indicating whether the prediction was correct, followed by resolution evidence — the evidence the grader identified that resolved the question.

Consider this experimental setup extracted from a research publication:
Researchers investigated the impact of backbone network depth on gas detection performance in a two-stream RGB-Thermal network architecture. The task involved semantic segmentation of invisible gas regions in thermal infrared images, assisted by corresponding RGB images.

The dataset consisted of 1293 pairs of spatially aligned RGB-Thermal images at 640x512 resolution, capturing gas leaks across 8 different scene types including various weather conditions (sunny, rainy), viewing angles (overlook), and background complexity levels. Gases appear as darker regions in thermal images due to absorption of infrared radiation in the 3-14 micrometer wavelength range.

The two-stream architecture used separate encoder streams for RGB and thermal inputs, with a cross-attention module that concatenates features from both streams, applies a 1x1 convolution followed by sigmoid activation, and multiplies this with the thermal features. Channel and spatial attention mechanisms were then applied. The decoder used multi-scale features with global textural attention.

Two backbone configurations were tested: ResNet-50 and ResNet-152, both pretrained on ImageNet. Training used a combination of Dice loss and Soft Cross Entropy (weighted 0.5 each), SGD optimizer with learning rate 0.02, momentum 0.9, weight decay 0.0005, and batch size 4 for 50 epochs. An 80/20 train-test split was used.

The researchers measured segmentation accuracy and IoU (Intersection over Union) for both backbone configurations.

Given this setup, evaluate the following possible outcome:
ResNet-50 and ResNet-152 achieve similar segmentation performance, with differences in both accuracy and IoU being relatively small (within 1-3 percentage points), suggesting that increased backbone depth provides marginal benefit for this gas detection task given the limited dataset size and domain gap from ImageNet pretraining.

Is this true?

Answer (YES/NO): NO